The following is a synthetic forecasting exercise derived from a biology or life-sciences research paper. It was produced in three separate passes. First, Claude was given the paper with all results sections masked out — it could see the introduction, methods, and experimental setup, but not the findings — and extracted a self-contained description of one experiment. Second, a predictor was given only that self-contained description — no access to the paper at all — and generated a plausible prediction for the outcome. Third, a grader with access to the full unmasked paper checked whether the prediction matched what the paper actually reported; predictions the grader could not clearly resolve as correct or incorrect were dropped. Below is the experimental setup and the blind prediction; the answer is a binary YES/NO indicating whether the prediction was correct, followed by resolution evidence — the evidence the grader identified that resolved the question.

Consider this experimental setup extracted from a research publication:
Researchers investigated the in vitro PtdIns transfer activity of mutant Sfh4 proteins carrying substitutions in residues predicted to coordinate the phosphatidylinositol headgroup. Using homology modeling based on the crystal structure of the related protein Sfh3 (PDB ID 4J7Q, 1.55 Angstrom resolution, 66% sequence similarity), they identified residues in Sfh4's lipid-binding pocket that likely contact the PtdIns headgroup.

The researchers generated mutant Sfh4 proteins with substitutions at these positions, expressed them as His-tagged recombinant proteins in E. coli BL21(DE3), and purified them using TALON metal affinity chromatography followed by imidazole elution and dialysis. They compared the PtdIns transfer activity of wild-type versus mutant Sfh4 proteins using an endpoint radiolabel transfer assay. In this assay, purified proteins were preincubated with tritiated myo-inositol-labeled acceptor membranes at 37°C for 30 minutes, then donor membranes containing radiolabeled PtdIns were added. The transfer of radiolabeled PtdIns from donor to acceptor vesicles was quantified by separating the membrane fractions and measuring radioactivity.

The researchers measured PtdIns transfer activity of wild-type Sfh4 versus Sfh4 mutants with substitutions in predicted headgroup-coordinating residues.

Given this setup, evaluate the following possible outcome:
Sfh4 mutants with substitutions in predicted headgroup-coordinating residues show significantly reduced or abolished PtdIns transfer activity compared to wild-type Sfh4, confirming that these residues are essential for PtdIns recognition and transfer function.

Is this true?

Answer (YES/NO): YES